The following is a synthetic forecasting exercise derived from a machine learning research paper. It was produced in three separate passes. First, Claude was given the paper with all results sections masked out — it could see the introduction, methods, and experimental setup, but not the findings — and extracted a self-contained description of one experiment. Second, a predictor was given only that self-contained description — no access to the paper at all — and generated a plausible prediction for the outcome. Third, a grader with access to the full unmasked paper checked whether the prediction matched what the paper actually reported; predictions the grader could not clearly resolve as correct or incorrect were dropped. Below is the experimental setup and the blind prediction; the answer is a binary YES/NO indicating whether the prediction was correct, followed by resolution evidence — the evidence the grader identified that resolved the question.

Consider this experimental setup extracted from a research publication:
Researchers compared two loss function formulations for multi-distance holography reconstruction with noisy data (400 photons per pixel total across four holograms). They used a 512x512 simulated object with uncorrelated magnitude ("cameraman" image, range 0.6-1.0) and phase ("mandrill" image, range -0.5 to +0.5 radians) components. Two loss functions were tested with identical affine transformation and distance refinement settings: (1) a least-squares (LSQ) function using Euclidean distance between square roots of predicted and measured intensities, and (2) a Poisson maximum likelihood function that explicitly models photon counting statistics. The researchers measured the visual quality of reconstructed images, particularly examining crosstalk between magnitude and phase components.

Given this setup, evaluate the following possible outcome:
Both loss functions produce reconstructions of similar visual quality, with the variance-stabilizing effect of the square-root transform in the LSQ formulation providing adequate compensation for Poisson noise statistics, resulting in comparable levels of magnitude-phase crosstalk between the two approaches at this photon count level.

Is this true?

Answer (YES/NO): NO